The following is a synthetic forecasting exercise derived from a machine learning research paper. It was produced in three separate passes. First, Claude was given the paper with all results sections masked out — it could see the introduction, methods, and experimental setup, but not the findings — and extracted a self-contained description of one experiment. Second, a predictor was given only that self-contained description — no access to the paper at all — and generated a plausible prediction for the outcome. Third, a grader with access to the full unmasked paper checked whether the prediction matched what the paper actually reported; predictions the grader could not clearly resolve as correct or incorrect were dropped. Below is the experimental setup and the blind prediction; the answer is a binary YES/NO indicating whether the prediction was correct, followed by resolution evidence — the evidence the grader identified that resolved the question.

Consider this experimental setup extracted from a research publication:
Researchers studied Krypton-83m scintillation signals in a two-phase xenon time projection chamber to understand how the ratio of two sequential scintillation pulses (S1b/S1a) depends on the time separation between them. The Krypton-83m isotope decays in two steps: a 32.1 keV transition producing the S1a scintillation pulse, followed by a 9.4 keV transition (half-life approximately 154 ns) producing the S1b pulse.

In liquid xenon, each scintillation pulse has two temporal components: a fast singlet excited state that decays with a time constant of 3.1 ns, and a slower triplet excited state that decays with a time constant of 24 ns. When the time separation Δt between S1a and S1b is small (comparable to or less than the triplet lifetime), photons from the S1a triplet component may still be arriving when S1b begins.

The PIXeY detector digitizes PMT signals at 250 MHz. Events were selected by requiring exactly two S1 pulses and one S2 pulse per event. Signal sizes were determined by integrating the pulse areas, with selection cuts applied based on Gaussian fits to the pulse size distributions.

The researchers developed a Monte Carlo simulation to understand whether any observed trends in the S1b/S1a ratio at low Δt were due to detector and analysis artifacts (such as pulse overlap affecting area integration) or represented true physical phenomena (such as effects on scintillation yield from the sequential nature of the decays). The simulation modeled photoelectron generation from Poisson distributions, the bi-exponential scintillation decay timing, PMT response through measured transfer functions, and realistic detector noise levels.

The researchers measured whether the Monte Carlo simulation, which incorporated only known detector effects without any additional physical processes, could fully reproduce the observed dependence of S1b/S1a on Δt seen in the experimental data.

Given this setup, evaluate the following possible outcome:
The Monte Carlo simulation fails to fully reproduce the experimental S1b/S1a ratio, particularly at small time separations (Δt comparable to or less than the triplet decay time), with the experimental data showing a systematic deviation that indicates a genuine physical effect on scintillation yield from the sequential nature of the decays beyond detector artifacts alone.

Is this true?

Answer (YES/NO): NO